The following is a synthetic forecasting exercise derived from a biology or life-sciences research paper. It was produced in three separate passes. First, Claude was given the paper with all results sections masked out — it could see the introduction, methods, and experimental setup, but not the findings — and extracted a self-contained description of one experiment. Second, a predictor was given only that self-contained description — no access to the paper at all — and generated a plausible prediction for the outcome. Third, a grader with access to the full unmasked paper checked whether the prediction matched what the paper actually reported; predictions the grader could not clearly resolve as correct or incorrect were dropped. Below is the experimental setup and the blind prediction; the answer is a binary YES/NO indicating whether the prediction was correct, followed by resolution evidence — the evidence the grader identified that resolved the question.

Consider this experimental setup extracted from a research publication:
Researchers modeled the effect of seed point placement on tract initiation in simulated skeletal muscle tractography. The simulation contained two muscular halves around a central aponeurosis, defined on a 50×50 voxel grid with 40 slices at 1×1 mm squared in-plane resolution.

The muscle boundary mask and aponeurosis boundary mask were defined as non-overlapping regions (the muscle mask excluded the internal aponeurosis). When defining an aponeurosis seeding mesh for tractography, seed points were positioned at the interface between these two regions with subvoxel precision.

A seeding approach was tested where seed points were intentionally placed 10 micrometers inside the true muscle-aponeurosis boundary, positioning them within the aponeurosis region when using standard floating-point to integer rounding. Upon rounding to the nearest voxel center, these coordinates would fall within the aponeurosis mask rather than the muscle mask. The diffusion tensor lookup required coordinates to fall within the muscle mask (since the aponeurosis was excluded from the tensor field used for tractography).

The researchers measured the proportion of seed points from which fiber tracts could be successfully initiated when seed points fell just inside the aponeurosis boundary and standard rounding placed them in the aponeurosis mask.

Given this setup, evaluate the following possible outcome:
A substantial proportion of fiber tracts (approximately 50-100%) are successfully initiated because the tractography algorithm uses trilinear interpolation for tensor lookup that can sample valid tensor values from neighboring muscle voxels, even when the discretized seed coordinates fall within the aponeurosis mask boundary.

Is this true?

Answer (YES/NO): NO